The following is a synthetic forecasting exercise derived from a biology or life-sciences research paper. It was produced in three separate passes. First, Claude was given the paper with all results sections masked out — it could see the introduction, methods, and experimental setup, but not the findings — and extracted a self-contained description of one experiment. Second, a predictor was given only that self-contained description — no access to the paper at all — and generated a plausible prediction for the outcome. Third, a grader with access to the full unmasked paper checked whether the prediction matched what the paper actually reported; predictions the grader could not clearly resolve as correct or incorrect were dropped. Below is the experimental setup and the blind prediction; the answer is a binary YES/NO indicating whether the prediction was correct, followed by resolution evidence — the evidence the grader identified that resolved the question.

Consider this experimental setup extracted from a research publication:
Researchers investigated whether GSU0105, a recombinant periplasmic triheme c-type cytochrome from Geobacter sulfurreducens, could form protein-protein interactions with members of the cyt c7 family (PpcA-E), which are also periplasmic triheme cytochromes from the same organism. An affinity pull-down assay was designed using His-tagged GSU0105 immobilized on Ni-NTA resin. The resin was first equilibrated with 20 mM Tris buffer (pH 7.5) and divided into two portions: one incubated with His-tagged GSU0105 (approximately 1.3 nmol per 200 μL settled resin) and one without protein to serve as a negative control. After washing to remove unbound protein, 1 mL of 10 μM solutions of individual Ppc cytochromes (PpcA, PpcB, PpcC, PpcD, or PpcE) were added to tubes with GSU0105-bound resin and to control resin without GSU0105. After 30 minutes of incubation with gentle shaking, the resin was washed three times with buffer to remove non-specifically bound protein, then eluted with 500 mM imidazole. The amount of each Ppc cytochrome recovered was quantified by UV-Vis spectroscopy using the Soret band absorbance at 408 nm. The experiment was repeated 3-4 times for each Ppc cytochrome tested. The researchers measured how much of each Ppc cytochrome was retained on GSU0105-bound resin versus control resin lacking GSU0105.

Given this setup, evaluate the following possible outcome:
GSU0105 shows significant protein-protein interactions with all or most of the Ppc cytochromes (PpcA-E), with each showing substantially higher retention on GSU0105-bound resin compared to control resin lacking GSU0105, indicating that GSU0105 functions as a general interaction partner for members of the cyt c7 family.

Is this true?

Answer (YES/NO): NO